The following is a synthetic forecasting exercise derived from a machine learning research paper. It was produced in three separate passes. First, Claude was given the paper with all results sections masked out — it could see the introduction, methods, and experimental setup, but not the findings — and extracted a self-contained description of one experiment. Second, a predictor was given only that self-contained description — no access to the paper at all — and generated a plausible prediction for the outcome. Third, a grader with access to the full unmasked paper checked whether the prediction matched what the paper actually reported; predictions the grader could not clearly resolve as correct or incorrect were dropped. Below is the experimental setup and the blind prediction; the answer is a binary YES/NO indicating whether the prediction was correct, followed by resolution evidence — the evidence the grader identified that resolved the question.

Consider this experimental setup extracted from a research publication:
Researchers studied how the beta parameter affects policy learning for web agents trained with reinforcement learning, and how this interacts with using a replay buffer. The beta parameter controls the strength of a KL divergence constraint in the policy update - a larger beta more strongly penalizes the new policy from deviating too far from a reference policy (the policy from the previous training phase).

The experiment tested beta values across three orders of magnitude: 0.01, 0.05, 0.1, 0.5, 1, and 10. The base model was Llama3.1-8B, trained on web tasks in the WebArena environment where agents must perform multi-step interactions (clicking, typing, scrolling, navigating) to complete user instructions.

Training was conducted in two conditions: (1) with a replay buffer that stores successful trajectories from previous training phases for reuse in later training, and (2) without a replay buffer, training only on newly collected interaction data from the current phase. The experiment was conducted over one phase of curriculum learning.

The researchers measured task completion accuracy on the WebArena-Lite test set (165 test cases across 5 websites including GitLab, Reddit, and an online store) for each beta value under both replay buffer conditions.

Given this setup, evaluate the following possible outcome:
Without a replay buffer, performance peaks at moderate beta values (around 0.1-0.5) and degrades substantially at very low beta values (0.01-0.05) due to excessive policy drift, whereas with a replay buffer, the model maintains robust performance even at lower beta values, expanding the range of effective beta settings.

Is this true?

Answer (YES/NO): NO